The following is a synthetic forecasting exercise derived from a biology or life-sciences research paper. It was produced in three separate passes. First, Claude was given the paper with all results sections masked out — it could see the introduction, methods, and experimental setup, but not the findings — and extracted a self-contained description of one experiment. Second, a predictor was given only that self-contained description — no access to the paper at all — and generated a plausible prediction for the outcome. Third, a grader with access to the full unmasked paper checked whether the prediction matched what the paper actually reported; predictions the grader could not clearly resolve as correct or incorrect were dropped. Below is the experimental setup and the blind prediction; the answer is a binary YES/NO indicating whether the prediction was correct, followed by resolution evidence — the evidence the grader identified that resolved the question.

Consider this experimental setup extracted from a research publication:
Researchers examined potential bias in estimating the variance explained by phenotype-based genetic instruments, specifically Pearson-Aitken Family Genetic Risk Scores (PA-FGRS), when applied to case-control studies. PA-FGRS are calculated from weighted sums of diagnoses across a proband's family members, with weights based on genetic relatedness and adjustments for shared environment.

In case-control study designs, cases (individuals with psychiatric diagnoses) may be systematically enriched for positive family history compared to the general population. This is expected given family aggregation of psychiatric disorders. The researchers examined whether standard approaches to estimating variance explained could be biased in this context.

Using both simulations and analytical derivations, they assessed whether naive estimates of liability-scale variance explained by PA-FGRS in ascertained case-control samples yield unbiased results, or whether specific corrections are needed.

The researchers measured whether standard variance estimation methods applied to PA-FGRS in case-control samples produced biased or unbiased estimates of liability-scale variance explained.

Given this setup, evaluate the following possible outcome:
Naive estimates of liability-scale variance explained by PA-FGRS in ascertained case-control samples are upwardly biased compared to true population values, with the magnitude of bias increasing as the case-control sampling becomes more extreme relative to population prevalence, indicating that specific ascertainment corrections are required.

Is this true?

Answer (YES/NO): YES